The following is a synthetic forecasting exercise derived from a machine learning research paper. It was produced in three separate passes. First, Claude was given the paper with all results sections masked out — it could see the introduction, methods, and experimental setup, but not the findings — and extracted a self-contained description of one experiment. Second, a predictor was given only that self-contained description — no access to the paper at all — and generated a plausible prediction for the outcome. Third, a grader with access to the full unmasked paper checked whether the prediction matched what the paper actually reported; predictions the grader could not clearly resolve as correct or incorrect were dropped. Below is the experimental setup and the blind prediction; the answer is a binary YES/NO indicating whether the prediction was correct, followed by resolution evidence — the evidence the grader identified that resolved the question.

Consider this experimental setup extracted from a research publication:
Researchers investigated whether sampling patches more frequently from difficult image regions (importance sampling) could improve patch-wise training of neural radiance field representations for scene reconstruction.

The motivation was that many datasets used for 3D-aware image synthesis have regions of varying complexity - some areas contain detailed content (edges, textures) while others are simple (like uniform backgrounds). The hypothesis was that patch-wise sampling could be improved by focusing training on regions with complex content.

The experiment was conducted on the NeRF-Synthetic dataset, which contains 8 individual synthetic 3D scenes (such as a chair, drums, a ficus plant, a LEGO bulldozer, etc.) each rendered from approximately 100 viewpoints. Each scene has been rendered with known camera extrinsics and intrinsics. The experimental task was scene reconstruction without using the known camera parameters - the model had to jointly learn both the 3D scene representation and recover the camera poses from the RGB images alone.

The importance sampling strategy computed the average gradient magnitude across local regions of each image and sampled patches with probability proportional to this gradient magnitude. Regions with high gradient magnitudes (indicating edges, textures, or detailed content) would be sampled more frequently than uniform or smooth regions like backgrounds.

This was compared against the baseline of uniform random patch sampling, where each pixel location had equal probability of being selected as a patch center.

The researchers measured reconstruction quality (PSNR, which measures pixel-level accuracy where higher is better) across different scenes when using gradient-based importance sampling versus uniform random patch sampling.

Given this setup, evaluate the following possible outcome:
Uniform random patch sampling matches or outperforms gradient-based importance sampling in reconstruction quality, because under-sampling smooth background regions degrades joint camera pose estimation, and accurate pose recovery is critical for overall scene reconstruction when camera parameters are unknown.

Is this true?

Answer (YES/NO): NO